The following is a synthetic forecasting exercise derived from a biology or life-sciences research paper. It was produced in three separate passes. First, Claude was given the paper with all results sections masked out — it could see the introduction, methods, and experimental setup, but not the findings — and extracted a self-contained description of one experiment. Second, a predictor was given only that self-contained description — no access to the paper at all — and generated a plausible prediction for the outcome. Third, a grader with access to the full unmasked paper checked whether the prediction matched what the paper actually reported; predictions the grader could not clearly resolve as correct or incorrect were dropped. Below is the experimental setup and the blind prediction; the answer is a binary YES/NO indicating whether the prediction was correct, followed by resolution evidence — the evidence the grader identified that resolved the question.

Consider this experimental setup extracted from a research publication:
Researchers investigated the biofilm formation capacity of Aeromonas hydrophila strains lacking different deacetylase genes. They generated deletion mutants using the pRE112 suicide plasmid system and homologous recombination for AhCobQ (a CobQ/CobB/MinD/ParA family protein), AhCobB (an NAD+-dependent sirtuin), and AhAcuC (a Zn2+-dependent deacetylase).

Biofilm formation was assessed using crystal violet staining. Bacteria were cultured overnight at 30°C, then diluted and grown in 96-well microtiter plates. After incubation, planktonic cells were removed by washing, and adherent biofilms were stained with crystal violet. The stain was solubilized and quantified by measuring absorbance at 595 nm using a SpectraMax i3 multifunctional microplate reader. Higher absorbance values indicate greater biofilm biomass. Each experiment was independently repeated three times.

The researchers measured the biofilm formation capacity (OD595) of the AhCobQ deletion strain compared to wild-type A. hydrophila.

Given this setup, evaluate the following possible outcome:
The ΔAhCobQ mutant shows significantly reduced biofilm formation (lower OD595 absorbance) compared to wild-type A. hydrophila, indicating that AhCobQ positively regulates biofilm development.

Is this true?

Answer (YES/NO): YES